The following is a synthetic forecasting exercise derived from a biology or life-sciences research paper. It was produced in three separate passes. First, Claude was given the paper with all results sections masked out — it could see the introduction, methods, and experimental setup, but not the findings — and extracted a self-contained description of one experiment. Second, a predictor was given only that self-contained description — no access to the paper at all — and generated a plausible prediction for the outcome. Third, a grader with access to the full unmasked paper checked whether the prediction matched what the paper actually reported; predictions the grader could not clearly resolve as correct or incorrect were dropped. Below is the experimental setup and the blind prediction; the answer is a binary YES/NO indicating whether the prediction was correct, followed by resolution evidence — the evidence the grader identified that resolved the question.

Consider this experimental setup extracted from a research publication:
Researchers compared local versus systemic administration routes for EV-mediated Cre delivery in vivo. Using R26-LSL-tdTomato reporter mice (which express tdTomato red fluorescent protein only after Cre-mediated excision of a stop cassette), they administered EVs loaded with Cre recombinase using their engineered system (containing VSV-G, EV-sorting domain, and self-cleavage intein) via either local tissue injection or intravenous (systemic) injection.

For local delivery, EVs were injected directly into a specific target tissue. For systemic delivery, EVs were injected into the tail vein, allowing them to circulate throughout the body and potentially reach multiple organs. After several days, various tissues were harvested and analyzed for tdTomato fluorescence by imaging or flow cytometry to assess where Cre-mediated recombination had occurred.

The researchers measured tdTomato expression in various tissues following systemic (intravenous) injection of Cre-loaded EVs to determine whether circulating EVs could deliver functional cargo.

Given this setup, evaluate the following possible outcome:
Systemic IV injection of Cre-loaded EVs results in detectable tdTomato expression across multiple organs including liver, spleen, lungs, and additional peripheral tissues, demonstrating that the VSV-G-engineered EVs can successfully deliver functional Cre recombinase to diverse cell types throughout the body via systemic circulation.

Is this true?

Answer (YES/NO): NO